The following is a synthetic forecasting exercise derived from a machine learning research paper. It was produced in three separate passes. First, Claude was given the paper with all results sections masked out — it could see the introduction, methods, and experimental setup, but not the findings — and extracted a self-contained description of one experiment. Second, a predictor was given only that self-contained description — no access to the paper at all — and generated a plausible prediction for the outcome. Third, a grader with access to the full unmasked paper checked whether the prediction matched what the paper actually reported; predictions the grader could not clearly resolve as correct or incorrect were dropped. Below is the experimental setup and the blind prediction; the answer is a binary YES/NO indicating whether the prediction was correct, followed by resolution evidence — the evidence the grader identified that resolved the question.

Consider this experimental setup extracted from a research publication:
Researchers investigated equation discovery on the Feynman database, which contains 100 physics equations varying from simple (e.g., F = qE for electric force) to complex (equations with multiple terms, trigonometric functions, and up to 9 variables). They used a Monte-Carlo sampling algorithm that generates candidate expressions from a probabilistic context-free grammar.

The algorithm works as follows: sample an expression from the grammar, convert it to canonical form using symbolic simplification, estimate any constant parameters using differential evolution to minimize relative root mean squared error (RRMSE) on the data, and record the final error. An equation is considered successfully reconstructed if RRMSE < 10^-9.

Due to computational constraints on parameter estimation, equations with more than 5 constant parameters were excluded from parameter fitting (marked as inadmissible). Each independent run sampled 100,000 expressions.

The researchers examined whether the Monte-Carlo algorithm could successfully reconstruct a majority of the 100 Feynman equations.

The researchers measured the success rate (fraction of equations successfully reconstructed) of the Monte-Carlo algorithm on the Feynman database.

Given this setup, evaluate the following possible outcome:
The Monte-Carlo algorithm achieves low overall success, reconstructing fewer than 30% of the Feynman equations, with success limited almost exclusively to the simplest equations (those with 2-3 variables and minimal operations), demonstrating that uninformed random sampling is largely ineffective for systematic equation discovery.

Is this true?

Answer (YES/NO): NO